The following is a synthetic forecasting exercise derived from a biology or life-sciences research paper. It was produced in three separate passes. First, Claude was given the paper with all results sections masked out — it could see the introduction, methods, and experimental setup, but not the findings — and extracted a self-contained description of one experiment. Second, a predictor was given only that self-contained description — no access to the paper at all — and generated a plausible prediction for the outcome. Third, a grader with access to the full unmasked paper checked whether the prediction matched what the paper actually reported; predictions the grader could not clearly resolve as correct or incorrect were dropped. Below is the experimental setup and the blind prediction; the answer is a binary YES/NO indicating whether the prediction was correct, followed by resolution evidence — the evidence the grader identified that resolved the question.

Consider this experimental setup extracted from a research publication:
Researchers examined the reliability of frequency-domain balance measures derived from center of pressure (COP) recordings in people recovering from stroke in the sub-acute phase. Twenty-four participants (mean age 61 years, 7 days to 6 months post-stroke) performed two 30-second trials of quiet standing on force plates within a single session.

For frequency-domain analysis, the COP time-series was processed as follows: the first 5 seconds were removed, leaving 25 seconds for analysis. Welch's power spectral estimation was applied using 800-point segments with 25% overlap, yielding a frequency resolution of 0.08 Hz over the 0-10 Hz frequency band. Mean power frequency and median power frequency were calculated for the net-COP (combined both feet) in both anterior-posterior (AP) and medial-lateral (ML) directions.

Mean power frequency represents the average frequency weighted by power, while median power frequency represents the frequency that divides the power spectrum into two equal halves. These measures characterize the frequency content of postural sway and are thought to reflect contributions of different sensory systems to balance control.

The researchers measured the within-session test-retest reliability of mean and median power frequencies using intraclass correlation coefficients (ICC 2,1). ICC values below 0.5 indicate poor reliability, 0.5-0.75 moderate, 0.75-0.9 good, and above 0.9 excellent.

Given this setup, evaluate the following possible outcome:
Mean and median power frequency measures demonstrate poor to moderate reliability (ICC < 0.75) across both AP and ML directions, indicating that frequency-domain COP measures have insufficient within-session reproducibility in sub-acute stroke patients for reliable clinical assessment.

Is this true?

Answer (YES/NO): NO